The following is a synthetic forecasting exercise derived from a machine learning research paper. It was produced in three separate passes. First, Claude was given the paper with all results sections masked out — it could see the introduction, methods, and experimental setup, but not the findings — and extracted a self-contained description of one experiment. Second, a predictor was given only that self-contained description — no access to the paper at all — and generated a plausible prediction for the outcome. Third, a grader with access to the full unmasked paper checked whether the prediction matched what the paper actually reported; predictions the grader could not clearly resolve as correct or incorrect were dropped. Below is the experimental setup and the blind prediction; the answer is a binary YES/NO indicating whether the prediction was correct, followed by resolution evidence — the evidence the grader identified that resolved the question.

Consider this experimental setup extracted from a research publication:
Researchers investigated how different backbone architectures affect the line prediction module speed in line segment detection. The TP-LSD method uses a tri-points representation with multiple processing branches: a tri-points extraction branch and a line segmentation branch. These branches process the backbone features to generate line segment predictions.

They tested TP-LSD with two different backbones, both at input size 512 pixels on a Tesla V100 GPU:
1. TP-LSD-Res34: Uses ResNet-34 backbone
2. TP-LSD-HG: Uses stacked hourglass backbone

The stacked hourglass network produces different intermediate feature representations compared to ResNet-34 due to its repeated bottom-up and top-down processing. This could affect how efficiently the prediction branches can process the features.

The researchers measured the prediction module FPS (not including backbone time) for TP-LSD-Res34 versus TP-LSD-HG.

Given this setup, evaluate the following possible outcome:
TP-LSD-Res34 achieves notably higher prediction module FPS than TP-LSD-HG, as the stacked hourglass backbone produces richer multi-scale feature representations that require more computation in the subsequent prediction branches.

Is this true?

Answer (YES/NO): NO